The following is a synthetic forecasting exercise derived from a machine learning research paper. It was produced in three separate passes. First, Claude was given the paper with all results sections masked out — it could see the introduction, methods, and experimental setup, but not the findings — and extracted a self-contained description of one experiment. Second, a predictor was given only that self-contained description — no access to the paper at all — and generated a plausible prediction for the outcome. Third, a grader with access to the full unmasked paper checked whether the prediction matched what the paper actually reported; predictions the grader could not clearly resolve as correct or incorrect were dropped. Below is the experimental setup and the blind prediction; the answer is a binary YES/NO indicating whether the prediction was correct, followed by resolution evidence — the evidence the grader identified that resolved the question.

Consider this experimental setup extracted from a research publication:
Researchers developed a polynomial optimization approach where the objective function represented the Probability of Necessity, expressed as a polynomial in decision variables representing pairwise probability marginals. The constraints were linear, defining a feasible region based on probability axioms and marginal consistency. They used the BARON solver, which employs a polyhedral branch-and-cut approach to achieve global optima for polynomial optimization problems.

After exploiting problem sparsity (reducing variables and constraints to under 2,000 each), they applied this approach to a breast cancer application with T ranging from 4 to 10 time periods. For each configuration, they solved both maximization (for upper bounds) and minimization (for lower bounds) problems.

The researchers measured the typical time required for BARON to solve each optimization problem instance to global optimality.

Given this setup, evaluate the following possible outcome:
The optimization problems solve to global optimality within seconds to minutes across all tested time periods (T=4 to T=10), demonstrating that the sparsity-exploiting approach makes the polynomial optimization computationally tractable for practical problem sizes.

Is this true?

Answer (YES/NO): NO